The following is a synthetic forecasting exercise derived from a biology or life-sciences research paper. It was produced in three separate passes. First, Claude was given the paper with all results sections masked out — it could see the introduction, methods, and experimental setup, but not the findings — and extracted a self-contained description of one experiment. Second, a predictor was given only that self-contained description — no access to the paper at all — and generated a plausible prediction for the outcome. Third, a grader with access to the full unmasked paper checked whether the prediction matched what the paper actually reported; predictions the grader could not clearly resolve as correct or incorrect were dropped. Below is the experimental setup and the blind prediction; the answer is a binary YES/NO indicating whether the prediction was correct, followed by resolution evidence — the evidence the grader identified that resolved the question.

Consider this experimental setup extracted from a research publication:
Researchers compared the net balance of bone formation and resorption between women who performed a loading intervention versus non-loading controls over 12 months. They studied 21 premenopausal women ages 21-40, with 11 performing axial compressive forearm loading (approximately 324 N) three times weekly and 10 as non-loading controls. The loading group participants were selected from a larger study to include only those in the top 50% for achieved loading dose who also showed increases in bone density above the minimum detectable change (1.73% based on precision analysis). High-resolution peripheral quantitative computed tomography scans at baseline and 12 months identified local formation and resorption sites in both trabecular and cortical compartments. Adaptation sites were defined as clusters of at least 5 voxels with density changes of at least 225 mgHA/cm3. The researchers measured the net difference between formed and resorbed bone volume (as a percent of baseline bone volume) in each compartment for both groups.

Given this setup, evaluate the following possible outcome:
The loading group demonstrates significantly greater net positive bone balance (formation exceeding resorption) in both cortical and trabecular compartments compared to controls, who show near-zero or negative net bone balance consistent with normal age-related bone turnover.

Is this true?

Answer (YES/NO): YES